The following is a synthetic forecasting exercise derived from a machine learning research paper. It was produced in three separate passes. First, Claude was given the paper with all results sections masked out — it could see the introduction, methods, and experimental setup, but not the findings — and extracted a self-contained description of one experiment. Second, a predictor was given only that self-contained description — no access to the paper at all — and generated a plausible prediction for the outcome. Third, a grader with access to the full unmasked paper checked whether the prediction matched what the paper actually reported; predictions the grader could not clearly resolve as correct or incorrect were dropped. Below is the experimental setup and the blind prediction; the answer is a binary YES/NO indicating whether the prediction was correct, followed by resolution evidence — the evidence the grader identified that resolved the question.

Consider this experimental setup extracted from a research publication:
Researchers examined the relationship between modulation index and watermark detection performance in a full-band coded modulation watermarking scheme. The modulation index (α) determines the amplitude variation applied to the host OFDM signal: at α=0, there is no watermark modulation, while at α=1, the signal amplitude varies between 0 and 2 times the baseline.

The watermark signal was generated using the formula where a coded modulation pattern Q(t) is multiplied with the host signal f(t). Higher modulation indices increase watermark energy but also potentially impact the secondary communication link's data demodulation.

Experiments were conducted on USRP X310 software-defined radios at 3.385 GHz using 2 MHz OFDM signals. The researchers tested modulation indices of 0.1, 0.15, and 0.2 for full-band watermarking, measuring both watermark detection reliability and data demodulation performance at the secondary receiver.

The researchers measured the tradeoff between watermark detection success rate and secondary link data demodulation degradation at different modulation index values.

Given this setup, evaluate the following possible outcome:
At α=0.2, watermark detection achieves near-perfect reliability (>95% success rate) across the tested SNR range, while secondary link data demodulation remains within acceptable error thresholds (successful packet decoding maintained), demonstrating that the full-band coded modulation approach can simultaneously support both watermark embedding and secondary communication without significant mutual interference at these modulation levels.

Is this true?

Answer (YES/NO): NO